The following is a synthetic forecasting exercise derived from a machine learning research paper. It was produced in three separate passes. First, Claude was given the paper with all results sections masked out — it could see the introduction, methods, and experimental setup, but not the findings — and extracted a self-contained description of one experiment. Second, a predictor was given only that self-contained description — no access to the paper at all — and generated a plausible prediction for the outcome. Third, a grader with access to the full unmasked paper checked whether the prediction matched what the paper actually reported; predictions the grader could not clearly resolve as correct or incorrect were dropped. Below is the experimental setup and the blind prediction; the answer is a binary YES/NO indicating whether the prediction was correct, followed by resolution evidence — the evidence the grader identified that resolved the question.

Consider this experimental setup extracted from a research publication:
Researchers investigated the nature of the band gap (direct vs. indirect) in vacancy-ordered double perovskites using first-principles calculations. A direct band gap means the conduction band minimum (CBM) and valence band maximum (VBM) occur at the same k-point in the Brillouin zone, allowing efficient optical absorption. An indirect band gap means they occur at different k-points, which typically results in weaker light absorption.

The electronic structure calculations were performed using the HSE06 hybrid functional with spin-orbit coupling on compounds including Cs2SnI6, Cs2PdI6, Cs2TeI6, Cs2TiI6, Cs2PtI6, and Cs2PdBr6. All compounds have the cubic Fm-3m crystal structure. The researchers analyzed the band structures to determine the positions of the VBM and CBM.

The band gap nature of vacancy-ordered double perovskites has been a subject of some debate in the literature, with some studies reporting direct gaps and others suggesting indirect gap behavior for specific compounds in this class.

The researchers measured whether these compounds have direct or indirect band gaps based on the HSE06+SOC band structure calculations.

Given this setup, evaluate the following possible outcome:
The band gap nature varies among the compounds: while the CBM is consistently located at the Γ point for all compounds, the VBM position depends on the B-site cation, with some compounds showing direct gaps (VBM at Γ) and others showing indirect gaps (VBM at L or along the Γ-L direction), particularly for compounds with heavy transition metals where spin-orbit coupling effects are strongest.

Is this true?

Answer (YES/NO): NO